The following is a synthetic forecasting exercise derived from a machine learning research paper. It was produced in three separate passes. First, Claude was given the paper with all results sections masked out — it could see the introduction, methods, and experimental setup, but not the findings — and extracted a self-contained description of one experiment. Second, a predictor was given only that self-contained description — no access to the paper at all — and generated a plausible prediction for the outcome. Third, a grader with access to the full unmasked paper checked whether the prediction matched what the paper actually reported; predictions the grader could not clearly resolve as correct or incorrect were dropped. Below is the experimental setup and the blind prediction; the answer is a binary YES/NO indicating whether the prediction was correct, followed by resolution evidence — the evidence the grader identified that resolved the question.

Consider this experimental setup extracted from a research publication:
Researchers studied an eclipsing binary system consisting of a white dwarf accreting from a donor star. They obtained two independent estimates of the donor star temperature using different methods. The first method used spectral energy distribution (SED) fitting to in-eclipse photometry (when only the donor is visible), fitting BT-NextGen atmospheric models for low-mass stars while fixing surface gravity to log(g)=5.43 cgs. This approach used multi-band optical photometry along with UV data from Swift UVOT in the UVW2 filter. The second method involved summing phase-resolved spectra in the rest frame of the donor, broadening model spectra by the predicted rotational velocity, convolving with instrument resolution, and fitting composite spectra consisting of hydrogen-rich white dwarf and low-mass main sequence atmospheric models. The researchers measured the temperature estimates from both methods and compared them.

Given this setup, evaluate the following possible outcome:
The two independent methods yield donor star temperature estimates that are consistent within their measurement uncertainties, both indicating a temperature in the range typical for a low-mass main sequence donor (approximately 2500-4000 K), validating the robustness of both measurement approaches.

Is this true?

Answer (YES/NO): NO